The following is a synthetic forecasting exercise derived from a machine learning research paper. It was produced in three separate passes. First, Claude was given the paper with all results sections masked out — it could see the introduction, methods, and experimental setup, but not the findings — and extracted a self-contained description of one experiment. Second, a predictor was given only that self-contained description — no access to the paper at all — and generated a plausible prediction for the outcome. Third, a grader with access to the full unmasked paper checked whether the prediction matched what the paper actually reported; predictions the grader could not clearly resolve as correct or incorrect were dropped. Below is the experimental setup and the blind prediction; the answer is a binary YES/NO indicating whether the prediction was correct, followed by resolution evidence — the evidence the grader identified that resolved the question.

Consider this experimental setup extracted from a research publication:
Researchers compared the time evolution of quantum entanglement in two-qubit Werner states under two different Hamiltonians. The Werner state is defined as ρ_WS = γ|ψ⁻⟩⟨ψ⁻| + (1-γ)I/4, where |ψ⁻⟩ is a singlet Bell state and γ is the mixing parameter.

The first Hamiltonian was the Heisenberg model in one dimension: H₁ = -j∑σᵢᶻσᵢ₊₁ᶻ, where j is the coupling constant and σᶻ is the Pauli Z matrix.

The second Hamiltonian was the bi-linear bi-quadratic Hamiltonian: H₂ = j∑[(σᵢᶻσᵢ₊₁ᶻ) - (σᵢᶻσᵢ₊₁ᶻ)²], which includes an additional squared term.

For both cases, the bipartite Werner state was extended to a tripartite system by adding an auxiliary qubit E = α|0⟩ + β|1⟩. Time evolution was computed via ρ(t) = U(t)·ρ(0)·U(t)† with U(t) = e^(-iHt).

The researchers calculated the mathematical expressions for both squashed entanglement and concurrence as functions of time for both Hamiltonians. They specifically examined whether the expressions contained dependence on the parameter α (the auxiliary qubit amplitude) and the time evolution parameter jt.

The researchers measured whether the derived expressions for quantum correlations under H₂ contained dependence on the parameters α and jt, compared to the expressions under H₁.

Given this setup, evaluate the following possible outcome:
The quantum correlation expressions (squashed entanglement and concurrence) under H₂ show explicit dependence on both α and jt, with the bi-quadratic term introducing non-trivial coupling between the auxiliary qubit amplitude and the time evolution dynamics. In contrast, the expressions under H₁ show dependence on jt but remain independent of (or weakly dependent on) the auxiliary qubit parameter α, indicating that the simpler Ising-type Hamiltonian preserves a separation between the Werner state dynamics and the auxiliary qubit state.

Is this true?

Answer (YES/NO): NO